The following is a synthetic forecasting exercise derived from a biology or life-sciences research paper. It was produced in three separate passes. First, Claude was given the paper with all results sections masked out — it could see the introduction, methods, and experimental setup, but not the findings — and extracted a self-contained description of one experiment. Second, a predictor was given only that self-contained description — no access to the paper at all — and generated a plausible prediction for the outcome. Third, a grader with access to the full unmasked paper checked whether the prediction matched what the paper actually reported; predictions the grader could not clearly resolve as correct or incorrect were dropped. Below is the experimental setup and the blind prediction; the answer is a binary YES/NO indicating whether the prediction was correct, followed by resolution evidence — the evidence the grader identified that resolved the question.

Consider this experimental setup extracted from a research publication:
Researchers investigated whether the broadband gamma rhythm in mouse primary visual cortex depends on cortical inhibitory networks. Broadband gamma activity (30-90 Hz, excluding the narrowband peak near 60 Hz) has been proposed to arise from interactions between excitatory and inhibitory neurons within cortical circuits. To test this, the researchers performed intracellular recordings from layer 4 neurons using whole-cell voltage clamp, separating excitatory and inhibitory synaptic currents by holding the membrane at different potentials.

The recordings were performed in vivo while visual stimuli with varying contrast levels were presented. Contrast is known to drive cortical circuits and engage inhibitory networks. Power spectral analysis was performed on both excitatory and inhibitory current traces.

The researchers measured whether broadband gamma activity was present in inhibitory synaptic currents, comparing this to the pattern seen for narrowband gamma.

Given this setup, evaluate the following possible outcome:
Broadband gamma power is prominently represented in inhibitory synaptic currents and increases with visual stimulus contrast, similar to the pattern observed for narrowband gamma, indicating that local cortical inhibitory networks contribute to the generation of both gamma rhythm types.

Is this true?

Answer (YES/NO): NO